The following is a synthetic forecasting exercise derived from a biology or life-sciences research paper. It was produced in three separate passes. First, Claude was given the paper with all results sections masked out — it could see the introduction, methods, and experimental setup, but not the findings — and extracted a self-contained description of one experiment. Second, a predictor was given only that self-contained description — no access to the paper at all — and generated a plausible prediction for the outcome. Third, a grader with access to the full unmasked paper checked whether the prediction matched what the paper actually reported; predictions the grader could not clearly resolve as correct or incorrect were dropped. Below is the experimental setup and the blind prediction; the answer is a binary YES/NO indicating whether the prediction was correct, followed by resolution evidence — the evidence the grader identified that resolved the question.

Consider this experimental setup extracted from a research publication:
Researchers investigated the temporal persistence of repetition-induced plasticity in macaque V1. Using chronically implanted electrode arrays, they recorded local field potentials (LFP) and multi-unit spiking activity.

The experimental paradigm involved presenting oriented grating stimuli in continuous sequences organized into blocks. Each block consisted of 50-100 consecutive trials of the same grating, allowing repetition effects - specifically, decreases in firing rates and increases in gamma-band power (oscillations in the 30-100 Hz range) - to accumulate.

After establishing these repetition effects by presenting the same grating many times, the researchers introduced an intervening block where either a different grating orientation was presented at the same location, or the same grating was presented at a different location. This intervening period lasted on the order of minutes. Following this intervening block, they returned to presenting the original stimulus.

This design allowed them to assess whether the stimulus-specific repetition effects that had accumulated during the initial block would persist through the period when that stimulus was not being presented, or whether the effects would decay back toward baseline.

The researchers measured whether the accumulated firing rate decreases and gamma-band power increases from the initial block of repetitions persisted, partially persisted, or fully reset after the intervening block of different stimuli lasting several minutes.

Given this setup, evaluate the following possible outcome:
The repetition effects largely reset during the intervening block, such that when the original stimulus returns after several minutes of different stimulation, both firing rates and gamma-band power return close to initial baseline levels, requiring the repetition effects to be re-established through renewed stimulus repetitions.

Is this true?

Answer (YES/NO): NO